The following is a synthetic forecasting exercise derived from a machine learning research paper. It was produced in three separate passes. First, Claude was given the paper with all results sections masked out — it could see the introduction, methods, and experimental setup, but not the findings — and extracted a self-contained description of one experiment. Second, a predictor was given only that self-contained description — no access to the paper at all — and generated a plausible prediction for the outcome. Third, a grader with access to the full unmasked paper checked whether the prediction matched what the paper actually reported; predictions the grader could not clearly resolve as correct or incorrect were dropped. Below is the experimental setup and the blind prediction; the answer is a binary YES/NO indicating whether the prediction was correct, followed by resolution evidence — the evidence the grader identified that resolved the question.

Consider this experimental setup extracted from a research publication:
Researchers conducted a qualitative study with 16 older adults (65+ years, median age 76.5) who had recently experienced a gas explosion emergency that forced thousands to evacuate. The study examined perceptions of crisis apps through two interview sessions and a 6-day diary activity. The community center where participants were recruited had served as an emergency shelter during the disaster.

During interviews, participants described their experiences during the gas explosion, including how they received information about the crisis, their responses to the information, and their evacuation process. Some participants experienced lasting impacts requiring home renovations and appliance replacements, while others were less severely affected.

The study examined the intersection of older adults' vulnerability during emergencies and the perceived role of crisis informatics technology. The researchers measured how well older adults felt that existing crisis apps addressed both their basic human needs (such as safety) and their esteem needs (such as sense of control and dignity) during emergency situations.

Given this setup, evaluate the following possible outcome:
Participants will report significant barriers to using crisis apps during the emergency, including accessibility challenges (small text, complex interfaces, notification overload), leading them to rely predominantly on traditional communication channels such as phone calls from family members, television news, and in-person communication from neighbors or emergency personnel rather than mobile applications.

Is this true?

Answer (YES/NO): NO